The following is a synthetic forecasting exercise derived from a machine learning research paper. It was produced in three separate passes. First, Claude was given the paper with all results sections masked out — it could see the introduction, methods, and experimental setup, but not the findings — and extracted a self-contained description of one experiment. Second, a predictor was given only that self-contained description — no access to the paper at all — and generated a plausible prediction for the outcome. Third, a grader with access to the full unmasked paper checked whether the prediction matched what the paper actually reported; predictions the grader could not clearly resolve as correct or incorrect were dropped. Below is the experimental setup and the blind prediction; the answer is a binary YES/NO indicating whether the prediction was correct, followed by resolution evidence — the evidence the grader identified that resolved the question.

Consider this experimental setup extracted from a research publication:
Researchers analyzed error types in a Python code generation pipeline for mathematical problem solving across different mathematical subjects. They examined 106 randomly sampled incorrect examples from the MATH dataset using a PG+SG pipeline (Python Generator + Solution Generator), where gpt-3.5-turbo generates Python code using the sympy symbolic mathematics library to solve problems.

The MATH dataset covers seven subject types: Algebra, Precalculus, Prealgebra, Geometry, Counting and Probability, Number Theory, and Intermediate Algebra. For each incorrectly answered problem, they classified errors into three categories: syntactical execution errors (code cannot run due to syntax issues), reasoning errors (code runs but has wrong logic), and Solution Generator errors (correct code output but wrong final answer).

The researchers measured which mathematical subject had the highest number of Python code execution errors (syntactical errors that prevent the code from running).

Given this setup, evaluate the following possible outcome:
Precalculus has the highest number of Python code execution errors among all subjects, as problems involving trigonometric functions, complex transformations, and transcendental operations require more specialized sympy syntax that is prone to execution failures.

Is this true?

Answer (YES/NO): NO